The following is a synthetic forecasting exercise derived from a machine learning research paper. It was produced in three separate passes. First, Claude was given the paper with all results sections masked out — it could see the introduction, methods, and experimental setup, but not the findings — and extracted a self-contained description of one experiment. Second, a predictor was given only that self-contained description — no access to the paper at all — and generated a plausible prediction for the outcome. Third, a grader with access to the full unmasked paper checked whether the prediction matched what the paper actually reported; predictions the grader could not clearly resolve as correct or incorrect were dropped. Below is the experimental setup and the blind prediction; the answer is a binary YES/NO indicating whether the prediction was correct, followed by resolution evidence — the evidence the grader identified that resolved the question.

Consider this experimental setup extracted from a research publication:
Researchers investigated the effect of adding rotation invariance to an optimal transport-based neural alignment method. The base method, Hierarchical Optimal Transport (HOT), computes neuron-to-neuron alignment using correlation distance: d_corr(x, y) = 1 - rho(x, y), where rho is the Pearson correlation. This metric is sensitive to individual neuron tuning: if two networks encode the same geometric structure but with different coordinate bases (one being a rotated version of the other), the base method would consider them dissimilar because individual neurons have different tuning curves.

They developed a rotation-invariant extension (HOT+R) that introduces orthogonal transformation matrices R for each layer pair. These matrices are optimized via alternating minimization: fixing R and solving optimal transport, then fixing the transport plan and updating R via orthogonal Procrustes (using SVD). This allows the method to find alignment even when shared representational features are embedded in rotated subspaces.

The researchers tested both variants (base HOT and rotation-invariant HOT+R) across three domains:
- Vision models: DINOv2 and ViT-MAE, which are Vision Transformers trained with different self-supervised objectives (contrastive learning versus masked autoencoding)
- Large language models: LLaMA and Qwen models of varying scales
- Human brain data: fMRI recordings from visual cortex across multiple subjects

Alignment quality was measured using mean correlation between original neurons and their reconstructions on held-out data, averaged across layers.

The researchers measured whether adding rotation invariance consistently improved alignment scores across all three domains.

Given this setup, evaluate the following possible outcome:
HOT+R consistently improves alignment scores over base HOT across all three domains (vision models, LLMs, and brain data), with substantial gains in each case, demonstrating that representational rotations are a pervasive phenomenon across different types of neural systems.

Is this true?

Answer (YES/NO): NO